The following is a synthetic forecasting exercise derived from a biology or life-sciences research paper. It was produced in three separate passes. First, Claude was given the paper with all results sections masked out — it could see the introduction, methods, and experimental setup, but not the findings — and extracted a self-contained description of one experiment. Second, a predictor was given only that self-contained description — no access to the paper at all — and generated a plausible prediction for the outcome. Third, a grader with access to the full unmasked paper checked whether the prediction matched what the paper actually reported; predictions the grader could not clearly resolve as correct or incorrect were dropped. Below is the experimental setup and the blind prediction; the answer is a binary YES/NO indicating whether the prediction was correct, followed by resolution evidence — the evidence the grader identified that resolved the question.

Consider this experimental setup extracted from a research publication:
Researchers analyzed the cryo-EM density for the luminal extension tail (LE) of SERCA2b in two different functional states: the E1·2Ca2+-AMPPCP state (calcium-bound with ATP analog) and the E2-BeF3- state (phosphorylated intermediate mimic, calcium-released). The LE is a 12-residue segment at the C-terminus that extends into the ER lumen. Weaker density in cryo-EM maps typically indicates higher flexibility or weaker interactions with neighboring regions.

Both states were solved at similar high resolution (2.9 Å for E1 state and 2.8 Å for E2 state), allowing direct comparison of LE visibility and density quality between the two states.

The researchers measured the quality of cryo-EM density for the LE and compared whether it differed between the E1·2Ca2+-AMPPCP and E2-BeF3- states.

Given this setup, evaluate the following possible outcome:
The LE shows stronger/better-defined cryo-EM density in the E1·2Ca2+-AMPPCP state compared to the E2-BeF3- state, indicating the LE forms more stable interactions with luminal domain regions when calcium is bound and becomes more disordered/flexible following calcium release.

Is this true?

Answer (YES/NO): YES